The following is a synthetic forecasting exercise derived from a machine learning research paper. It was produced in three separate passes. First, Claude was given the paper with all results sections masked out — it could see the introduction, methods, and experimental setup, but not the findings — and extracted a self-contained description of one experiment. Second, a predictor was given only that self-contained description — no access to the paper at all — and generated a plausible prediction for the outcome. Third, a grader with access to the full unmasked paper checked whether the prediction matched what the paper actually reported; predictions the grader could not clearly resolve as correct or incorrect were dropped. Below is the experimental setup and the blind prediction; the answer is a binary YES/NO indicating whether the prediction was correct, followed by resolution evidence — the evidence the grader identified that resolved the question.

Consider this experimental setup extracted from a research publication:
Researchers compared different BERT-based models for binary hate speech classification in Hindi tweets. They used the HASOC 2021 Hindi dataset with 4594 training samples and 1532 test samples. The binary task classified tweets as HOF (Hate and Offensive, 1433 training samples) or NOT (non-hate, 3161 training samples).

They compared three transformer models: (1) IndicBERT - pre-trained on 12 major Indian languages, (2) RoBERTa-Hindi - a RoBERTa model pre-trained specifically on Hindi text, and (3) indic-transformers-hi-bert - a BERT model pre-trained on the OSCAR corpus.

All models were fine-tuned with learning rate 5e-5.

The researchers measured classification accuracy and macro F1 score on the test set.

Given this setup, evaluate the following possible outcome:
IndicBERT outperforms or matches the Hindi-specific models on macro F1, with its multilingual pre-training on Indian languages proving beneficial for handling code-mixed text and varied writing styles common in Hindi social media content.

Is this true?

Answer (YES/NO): NO